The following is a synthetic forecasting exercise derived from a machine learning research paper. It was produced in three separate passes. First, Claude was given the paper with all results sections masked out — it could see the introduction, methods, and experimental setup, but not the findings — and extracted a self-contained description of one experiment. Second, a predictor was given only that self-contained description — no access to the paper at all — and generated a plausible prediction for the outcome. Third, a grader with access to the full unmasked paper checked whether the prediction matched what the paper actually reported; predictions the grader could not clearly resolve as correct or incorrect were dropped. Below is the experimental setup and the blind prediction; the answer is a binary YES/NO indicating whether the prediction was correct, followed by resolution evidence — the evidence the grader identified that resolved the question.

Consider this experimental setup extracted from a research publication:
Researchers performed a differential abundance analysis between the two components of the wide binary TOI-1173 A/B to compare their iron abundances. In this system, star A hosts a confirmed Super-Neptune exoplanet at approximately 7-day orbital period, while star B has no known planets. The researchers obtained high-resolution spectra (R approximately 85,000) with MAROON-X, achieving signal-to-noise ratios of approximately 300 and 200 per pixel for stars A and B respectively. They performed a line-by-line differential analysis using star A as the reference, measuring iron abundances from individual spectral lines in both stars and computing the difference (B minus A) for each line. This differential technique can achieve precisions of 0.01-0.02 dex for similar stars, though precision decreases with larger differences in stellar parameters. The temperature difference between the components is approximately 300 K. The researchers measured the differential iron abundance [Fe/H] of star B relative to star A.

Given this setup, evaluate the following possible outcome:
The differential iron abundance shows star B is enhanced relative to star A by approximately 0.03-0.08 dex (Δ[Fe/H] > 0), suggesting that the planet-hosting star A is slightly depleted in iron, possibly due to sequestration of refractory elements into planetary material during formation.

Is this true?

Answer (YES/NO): NO